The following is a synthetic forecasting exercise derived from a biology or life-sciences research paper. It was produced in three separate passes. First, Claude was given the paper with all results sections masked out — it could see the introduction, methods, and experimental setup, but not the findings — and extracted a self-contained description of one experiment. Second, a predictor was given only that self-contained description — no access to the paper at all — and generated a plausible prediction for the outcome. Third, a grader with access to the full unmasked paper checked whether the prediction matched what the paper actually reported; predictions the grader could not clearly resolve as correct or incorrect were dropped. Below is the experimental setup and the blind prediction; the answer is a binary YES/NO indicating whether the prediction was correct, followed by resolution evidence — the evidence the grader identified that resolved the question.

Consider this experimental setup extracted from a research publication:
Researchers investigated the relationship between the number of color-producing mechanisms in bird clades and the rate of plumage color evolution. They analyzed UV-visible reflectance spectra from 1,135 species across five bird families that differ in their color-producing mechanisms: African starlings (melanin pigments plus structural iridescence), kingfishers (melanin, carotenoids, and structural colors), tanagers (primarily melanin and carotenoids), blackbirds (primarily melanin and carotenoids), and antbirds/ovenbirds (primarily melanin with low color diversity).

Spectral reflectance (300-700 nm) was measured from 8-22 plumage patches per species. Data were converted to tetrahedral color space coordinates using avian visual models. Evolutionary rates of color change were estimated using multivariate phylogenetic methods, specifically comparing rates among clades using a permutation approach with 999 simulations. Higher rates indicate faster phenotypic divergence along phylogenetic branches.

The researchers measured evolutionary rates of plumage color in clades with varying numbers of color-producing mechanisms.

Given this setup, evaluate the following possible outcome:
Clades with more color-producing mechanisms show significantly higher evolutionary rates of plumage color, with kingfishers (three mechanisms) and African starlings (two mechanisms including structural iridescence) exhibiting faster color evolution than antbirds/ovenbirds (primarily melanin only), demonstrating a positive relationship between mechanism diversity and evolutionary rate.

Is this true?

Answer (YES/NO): YES